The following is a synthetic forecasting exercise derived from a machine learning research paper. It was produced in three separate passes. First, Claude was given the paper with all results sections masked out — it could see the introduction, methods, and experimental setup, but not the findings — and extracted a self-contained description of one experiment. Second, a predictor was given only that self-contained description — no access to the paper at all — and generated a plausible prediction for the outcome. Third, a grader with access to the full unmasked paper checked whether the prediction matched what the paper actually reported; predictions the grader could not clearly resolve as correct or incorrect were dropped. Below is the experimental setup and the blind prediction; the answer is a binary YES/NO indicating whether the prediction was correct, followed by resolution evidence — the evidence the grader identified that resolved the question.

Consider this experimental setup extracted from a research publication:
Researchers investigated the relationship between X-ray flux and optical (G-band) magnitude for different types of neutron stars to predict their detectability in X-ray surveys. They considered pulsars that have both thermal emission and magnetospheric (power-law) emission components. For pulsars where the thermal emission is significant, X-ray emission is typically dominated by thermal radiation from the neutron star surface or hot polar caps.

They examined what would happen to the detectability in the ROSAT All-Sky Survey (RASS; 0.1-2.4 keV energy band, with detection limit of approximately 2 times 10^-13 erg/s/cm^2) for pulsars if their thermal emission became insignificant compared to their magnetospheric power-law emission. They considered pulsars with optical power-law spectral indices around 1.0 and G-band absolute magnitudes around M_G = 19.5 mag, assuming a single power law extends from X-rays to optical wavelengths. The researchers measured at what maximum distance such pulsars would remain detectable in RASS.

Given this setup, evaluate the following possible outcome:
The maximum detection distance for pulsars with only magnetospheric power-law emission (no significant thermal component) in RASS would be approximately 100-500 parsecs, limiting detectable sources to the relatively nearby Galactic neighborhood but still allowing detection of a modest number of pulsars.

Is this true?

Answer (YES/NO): NO